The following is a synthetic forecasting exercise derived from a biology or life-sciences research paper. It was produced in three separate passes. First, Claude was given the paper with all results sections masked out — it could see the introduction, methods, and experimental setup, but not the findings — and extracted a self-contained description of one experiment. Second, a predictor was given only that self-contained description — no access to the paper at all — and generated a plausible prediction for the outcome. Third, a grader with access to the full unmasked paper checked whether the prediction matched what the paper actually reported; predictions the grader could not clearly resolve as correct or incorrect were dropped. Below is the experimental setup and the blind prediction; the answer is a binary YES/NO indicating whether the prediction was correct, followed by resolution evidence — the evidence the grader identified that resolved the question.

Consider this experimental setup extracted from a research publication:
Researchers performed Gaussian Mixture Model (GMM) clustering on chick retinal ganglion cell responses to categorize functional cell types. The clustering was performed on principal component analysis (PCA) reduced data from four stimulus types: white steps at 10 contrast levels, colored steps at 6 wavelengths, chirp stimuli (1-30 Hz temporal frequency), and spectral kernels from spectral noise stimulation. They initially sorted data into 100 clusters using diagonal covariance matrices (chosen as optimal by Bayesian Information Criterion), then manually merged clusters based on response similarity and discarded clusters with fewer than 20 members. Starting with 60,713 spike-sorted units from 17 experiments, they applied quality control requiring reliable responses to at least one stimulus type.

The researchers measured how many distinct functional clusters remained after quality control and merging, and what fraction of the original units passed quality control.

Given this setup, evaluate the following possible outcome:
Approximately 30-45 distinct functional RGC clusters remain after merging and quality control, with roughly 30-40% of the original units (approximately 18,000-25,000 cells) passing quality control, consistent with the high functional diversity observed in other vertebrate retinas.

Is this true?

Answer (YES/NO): NO